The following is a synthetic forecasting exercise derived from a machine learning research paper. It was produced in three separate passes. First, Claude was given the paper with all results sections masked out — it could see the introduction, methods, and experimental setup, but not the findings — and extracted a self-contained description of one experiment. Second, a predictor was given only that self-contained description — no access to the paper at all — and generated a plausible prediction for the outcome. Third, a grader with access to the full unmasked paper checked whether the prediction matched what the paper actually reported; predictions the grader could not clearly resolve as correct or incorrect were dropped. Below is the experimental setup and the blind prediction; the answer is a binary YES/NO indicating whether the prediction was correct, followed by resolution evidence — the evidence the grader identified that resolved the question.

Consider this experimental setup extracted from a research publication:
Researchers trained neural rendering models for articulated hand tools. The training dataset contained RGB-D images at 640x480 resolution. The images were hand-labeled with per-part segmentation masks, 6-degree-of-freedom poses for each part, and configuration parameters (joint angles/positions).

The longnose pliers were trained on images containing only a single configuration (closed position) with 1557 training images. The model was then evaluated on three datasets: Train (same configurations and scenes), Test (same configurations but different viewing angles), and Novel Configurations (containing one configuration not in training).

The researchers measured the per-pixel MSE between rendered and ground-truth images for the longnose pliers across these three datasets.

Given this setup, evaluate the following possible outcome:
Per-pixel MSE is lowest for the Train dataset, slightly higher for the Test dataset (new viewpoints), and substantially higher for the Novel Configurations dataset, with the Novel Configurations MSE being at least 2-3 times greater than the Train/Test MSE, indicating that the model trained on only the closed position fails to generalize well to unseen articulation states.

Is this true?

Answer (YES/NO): NO